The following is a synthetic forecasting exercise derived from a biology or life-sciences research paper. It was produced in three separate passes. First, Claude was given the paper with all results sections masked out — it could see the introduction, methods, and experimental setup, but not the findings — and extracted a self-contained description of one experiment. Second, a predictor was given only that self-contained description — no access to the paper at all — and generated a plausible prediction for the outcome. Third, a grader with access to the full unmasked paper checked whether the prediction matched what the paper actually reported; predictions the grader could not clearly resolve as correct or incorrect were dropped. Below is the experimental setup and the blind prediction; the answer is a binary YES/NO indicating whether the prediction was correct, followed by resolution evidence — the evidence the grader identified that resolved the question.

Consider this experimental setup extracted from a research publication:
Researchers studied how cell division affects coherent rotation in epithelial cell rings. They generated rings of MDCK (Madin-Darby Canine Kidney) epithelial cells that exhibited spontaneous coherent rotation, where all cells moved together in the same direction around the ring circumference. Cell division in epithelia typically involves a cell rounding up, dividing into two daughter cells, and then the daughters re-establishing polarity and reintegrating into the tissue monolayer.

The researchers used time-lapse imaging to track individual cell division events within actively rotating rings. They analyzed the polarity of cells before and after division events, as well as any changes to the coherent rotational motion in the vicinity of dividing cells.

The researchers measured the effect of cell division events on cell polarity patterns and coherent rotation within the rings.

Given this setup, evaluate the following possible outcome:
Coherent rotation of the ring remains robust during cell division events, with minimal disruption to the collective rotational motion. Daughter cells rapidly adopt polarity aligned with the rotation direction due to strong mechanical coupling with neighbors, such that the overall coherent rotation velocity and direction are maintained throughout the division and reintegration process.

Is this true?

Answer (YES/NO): NO